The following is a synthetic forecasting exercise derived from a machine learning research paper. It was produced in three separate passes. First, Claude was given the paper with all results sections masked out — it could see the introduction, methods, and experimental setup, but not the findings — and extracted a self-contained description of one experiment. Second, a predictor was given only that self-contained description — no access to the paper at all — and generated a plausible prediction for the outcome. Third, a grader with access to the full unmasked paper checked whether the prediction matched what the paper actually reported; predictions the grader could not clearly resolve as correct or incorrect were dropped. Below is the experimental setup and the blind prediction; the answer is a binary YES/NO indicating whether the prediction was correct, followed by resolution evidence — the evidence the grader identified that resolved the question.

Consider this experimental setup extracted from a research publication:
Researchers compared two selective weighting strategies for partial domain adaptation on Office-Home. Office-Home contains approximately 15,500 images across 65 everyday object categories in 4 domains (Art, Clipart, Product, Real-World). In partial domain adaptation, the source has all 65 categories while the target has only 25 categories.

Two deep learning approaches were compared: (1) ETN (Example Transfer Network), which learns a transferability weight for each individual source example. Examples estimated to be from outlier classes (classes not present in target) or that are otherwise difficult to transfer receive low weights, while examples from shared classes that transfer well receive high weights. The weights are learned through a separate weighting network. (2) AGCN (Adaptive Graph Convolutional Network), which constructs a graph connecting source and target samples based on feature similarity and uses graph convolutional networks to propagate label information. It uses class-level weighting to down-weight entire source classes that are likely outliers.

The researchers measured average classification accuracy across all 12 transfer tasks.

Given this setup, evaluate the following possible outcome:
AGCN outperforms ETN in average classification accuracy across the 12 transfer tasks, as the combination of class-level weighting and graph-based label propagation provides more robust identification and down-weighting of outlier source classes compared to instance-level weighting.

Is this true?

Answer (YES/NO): YES